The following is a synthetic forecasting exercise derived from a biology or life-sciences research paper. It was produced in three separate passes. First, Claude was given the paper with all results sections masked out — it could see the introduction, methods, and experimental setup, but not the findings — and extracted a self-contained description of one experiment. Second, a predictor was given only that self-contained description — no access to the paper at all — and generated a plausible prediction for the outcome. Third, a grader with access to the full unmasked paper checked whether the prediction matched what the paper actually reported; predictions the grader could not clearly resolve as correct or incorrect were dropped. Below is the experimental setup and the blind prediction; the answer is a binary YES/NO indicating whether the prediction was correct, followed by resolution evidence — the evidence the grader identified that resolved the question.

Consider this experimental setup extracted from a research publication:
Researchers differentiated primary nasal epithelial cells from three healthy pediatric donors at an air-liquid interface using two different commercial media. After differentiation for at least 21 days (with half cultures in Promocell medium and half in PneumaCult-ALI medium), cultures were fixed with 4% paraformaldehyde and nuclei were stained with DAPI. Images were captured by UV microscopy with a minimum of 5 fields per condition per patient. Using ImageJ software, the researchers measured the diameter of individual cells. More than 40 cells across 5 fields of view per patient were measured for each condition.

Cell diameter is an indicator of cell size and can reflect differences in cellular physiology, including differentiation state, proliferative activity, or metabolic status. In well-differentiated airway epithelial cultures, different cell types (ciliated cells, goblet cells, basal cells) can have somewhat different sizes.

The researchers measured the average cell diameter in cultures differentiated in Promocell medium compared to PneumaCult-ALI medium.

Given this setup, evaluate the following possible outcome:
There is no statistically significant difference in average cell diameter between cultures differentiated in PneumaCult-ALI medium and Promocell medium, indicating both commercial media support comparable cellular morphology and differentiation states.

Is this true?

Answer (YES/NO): NO